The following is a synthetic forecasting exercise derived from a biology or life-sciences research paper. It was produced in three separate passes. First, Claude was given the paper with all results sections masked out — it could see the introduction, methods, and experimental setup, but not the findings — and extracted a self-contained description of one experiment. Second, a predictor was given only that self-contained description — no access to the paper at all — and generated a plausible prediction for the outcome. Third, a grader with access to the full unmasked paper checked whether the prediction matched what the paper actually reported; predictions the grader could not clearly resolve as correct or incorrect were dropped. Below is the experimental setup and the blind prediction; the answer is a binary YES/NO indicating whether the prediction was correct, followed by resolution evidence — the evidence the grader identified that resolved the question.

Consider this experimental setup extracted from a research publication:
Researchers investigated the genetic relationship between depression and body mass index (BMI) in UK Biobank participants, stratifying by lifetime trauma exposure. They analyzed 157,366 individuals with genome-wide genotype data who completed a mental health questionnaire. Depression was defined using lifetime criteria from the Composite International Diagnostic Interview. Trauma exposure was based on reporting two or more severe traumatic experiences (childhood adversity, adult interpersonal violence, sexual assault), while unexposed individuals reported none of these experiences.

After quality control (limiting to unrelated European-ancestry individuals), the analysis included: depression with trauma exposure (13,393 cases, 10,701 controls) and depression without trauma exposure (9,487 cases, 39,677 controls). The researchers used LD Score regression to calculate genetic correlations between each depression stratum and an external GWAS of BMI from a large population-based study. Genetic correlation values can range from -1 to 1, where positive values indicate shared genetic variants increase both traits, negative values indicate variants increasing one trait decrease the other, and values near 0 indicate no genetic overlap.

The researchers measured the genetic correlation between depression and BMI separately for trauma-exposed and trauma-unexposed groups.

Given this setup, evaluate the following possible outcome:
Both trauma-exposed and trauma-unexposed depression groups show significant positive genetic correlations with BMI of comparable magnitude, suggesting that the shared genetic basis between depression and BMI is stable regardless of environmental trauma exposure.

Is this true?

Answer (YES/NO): NO